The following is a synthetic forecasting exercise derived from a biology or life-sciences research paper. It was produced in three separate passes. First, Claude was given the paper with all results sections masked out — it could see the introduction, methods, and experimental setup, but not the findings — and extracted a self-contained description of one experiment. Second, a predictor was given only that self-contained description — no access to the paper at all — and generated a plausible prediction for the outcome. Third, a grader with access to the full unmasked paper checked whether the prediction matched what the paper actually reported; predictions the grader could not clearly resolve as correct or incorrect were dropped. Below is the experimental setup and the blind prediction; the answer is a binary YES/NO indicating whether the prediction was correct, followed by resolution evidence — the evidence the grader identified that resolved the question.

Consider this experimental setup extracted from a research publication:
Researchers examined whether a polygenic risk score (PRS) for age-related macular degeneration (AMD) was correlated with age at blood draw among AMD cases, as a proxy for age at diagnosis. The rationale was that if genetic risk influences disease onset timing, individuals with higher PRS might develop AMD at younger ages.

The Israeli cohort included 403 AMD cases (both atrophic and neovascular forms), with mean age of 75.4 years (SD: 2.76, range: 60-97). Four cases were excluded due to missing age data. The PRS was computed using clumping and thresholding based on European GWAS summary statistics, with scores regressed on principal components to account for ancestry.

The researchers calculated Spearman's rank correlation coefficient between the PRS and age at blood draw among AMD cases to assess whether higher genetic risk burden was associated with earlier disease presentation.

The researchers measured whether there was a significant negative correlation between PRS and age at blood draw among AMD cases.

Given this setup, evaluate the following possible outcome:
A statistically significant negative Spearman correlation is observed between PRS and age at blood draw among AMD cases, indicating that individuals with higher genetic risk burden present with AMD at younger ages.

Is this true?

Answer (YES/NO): YES